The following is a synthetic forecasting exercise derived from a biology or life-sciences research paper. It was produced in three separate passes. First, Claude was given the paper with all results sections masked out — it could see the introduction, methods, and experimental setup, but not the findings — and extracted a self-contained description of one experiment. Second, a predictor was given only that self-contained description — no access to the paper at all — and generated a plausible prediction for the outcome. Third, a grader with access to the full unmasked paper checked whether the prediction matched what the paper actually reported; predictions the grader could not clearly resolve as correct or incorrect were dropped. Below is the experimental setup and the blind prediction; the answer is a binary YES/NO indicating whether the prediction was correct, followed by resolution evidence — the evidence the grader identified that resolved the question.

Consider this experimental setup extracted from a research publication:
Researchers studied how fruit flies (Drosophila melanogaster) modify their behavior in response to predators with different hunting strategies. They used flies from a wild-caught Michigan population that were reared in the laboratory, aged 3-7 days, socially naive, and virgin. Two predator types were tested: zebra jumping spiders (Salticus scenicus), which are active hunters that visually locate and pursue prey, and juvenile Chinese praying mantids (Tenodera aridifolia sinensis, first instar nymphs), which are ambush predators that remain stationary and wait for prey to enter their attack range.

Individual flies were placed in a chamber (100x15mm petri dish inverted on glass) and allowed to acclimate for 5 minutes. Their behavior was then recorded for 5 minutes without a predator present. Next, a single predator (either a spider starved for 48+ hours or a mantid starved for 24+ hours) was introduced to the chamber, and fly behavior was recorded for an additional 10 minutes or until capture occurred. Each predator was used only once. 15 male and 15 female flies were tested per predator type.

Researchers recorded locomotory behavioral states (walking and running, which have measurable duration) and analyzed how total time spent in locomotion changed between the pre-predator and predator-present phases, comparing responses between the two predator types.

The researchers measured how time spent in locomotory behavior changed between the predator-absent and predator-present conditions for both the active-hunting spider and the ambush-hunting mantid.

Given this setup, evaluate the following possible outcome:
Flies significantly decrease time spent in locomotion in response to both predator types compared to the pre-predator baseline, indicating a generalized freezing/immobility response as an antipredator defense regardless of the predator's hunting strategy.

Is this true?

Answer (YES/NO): NO